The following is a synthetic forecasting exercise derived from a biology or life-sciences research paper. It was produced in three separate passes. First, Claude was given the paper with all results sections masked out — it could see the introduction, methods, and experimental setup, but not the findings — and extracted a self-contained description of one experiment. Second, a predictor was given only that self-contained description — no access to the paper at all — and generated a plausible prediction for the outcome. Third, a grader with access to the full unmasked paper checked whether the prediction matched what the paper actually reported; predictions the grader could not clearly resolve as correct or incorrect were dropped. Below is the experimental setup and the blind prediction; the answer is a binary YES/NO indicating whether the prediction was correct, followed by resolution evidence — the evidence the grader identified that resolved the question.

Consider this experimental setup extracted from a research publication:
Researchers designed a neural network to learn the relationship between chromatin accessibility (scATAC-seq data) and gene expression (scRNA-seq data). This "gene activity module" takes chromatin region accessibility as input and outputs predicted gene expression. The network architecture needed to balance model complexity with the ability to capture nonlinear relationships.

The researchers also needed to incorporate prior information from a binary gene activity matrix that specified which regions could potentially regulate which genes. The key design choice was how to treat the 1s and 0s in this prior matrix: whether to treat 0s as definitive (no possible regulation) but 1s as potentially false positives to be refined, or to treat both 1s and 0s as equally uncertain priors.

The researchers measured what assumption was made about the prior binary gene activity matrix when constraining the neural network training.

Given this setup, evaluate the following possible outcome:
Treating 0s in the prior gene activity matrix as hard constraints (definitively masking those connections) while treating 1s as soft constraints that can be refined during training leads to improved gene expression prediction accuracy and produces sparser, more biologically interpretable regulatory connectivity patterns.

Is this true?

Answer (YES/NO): NO